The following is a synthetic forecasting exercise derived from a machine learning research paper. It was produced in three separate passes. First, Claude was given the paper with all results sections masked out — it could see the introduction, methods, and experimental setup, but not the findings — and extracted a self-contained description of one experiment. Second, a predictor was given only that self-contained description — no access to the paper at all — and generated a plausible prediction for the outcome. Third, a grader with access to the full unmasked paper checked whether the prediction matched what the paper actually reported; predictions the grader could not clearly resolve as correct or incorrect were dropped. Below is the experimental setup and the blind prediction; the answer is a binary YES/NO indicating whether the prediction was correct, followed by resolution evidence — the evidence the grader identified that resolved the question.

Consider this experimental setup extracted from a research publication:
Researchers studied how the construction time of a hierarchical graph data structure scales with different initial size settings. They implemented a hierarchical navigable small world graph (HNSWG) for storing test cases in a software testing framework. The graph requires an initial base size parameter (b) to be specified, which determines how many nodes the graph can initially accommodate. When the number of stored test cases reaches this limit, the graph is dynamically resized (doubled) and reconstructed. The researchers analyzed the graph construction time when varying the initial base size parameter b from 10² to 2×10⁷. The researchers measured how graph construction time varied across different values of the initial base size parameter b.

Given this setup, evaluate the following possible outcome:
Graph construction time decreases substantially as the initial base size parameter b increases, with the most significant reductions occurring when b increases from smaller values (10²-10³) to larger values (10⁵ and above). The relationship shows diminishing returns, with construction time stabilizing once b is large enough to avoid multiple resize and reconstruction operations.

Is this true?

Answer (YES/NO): NO